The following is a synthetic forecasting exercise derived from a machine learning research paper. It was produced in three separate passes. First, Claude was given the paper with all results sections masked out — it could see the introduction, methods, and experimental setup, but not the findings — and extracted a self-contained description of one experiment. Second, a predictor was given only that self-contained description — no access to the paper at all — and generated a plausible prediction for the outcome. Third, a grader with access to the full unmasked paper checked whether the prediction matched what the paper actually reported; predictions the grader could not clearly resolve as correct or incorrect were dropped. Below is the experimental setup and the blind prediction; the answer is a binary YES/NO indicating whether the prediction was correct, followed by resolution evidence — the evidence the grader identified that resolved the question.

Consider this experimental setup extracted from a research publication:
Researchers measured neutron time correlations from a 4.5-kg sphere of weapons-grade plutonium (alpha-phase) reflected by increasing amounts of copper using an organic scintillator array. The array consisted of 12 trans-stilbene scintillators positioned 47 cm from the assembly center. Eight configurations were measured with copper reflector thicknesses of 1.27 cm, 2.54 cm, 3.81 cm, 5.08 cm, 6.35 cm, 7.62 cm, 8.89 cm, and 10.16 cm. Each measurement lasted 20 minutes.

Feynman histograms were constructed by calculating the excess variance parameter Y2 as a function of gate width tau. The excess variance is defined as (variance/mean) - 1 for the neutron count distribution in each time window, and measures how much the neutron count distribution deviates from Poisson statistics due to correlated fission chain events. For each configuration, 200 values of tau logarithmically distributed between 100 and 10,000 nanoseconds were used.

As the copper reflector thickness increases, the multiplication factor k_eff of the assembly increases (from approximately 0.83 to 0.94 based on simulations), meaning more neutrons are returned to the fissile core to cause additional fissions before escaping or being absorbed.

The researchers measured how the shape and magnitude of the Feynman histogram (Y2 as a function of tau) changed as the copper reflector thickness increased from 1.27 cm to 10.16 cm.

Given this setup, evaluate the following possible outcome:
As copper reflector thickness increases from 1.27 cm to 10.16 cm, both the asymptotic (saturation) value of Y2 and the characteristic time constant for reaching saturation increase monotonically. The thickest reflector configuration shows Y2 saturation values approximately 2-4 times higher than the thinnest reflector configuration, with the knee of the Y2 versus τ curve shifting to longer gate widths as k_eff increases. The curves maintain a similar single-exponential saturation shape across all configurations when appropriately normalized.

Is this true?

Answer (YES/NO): NO